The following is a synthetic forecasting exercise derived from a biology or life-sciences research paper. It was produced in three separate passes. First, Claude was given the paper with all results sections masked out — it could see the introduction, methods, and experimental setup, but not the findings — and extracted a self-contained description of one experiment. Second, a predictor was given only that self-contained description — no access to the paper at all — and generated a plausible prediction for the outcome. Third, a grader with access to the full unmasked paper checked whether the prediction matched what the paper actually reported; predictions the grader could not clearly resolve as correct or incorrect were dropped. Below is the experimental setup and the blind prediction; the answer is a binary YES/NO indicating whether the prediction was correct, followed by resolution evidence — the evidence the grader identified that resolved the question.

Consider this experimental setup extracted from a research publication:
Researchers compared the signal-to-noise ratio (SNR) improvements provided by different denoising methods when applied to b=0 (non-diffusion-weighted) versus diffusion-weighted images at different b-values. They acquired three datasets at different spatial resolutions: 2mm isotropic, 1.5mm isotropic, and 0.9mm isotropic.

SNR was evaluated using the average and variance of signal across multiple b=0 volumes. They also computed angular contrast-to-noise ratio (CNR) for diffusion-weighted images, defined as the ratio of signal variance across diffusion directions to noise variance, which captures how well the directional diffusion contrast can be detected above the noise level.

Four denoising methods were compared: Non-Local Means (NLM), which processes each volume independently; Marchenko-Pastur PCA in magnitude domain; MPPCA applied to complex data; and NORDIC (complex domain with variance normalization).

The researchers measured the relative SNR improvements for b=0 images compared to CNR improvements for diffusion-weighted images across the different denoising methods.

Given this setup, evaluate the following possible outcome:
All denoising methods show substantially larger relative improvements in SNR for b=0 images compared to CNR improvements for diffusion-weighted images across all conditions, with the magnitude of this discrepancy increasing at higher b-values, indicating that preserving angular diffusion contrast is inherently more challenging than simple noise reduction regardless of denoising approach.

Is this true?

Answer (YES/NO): NO